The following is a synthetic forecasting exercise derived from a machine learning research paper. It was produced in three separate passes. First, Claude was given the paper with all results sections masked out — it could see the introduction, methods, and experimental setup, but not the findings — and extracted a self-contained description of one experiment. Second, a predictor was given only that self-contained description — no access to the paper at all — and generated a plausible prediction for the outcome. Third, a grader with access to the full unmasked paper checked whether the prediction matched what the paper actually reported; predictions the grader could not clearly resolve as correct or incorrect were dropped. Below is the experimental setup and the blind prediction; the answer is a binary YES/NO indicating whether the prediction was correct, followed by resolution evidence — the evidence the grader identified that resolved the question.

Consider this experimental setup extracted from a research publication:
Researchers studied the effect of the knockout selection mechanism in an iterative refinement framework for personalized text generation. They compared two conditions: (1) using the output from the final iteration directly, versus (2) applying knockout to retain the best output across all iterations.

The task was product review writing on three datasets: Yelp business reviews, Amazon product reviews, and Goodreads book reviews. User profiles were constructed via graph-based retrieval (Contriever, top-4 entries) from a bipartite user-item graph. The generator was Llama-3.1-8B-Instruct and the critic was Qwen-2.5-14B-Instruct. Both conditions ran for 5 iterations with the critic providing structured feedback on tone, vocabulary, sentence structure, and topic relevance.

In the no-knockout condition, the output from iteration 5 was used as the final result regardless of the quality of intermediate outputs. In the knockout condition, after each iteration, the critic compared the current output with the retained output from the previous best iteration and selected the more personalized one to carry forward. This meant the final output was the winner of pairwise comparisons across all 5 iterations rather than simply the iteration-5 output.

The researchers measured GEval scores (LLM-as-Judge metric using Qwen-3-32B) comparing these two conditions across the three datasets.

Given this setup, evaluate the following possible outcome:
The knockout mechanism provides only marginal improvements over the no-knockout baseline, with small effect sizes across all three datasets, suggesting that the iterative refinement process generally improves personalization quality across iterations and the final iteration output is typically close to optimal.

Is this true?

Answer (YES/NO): NO